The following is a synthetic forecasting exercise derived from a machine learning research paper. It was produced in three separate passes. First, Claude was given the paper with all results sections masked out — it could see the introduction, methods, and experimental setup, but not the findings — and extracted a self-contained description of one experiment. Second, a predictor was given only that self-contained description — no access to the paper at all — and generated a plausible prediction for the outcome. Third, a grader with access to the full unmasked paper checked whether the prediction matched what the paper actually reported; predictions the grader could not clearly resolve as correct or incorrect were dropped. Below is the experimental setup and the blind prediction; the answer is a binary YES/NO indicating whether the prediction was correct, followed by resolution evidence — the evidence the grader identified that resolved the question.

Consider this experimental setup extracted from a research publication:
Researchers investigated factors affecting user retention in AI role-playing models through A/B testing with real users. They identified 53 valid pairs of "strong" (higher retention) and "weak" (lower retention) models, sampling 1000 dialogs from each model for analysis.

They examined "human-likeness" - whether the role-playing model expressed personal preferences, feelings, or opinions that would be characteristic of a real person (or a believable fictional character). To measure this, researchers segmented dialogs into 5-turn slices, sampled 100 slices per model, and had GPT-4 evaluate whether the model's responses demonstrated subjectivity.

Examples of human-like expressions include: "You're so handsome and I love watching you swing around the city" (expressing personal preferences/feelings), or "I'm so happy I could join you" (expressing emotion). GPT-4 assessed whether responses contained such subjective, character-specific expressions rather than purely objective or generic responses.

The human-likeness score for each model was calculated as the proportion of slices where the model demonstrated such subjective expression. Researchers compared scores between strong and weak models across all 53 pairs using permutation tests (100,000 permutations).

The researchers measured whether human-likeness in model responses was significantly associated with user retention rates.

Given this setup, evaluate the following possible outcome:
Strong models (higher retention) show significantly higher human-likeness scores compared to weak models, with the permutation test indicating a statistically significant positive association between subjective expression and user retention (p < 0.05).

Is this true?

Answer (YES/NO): YES